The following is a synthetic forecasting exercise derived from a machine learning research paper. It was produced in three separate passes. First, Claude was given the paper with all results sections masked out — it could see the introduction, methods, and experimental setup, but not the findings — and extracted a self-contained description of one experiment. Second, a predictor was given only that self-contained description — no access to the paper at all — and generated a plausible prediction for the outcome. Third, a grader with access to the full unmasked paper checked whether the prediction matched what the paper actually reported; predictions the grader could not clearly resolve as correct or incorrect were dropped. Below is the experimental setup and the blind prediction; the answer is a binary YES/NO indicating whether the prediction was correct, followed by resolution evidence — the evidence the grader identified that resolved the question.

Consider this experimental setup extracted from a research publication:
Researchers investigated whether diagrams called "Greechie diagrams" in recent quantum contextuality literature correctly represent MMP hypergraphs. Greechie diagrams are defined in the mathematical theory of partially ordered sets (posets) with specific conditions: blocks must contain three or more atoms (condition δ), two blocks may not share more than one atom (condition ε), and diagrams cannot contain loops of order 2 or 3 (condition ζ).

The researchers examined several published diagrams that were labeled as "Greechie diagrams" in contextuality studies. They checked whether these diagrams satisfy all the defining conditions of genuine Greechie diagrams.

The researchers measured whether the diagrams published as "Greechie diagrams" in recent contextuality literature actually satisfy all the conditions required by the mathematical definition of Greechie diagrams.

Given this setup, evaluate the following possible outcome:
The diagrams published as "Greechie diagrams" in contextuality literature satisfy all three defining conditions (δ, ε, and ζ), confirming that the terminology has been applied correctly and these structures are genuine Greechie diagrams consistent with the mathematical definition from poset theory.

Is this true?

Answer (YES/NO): NO